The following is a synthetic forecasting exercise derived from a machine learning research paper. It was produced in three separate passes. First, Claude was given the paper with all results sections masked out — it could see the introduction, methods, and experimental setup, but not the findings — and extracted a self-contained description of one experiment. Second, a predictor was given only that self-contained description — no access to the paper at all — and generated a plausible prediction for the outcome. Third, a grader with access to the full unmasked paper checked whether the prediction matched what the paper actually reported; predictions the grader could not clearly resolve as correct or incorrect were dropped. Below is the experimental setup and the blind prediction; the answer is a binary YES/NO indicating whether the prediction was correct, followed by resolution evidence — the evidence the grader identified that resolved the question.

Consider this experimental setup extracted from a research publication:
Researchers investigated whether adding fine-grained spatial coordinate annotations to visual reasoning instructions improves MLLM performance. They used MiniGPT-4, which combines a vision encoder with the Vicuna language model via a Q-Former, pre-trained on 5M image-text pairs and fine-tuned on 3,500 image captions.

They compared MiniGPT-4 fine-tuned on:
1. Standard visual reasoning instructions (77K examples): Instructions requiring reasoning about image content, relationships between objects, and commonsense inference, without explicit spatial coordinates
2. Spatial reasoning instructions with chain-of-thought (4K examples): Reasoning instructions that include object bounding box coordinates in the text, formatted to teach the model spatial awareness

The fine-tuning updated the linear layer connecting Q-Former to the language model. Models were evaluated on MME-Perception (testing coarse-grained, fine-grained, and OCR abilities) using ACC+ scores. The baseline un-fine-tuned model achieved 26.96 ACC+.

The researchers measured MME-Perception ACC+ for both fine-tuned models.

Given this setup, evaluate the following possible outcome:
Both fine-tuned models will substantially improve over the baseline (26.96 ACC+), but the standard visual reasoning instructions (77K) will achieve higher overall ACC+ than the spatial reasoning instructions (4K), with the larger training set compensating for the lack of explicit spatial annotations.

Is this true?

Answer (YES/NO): NO